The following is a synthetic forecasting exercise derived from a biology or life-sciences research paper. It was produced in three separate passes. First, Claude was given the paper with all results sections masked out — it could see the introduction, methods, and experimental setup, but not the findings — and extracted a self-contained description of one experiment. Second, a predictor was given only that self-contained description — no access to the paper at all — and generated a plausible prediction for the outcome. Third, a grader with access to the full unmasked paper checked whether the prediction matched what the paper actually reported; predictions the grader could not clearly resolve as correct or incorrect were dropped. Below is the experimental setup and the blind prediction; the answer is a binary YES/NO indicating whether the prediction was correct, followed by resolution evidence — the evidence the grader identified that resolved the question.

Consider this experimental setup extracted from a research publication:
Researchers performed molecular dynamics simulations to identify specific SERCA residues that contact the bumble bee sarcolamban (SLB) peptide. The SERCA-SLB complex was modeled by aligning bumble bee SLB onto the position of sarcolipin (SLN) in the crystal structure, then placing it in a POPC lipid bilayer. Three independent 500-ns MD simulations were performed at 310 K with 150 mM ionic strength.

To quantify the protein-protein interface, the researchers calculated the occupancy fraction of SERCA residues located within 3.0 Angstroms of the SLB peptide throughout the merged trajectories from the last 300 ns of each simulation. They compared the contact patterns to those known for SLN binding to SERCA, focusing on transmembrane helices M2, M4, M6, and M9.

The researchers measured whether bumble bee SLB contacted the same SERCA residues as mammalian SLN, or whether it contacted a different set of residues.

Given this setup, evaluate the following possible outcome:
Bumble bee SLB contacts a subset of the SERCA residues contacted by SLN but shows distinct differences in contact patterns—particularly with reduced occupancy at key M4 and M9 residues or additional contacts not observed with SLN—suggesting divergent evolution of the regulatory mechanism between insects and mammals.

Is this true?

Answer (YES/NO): NO